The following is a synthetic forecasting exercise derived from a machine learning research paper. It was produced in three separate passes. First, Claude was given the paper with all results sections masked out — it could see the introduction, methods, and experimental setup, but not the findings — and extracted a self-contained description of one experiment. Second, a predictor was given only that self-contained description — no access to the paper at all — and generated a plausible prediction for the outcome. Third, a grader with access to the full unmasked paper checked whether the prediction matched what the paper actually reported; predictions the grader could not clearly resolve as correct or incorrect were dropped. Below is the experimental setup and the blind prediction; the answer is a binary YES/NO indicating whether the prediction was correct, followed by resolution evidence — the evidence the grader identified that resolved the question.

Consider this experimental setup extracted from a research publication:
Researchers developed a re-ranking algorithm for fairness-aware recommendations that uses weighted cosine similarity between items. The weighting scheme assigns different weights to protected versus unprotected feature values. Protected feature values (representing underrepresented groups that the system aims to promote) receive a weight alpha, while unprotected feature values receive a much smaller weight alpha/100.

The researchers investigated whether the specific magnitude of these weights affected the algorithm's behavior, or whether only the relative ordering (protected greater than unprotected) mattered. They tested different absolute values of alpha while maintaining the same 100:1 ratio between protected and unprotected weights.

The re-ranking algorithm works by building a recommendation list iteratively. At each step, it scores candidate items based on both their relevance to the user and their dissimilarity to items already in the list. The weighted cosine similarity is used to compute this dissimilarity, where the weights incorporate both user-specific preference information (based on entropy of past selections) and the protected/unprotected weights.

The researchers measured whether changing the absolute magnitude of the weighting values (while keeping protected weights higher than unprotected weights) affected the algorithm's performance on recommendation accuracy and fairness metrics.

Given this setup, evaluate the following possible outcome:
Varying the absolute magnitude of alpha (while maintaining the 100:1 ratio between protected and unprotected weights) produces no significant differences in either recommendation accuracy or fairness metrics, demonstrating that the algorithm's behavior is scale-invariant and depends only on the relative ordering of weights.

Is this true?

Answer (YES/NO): YES